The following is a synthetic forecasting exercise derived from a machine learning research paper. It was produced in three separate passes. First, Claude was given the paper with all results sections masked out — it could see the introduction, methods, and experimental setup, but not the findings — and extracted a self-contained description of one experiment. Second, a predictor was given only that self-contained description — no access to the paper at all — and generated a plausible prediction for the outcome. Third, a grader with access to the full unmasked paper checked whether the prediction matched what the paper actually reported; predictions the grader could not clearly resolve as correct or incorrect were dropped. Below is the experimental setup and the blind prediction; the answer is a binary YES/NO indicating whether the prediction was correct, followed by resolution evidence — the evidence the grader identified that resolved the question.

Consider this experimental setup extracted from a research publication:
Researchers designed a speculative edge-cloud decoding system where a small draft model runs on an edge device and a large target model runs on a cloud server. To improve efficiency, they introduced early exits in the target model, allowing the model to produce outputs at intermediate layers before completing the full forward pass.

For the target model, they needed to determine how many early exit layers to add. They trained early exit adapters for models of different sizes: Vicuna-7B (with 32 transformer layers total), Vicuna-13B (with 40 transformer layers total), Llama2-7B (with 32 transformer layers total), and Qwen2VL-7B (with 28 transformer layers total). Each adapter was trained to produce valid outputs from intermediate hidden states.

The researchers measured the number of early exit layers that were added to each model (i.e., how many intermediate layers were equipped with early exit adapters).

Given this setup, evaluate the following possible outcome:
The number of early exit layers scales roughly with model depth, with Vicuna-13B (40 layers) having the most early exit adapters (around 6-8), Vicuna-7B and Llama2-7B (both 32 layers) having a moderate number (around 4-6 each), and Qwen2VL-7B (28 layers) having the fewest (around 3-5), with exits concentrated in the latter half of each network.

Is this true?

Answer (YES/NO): NO